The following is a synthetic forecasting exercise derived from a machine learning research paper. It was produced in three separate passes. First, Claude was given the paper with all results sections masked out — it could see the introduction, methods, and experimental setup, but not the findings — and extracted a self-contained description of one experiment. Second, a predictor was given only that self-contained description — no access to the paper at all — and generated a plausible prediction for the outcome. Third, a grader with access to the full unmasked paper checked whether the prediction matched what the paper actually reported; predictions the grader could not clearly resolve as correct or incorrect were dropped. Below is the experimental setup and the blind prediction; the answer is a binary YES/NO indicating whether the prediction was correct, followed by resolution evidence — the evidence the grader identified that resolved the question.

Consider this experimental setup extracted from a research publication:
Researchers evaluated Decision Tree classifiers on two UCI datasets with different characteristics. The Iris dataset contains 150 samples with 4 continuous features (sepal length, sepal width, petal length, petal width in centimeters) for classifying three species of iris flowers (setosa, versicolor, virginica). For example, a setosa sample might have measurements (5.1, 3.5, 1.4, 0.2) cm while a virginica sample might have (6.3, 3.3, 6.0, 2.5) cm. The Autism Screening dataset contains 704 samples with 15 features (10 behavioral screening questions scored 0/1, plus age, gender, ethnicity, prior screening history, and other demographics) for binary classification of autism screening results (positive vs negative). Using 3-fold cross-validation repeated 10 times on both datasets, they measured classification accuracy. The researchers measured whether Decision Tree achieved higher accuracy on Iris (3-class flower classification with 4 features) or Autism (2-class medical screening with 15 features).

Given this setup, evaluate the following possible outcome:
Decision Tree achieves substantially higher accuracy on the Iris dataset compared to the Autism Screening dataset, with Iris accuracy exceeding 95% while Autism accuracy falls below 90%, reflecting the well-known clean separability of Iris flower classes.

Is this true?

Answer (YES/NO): NO